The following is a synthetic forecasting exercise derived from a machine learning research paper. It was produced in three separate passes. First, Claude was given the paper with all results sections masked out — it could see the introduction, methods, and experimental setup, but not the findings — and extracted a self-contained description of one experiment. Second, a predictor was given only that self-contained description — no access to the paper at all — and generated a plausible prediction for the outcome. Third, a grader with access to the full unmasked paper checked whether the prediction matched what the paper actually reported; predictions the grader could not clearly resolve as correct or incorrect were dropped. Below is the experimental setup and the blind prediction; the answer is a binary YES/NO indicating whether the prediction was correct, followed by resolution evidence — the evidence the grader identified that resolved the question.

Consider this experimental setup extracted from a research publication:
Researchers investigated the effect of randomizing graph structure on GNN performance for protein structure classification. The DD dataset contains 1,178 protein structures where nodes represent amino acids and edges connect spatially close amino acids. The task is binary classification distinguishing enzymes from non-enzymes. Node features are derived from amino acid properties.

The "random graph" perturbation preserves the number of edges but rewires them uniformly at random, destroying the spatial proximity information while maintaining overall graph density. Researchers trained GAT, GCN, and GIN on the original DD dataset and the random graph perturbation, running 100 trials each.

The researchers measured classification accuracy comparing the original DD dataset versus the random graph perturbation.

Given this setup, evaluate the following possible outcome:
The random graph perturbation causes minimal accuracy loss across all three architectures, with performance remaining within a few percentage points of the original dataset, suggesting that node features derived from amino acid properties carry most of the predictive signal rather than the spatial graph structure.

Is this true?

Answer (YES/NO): NO